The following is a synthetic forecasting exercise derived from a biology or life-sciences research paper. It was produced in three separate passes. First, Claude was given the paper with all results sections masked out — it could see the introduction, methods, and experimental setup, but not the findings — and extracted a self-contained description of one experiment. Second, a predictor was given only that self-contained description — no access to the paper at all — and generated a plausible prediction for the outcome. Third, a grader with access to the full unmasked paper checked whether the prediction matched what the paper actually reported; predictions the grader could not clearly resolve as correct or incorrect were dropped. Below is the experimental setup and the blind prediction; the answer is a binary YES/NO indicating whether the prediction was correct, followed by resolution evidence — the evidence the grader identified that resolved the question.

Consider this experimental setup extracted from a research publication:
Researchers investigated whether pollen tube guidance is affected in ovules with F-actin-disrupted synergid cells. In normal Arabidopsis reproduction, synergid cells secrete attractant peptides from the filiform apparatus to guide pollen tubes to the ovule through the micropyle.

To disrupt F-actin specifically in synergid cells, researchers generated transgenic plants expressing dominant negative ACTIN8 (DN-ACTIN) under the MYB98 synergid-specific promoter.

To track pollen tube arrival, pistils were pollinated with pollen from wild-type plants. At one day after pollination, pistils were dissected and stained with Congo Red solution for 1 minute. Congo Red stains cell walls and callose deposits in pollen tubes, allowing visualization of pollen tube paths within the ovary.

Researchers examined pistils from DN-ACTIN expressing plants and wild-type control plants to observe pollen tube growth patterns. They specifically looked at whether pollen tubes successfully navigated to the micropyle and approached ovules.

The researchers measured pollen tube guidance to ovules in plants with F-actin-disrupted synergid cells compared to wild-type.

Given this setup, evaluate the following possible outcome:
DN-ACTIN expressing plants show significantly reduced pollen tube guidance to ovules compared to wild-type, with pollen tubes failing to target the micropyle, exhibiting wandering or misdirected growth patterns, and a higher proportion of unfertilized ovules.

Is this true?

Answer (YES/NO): YES